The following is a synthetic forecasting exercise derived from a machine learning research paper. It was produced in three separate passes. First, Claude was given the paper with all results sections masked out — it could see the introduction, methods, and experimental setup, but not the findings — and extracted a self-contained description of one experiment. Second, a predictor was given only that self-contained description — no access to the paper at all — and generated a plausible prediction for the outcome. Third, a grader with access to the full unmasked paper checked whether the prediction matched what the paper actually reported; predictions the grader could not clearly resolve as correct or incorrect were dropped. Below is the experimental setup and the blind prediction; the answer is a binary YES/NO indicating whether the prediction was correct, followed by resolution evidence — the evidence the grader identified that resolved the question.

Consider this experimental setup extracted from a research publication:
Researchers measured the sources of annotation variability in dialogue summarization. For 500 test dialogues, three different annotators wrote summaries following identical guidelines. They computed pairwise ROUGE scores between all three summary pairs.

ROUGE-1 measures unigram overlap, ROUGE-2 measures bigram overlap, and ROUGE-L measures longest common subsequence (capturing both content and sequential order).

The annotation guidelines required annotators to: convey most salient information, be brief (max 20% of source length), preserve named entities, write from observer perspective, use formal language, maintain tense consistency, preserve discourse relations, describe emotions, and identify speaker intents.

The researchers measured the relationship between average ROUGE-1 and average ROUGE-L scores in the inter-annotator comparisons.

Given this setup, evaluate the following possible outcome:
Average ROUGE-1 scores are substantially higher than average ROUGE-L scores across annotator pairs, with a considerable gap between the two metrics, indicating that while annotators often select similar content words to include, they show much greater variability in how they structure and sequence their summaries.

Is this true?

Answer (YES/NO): NO